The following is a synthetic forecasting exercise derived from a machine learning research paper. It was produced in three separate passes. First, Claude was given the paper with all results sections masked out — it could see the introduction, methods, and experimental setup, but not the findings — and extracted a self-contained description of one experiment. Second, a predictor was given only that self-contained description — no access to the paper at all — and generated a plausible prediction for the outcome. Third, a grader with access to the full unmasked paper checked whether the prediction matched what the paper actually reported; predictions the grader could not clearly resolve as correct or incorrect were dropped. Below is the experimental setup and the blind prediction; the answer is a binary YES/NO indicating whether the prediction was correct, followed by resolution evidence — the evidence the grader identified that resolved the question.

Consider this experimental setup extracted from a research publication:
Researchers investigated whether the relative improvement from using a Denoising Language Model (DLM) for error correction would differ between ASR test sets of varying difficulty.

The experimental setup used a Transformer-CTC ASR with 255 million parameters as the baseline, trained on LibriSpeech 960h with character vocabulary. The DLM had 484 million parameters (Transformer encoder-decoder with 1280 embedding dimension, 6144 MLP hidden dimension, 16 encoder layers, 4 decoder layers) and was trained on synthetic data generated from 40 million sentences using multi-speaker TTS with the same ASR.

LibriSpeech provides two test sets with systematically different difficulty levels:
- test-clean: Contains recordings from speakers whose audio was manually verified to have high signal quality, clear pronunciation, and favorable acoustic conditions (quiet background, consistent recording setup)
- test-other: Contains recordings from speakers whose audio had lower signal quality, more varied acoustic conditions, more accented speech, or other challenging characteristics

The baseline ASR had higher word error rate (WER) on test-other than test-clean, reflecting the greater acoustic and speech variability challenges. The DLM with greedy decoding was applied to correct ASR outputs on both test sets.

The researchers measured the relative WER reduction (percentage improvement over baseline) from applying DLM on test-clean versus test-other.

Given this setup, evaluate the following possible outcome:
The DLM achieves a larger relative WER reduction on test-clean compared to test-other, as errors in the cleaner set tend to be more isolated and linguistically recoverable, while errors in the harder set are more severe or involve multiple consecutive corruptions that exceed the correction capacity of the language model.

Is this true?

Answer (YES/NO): NO